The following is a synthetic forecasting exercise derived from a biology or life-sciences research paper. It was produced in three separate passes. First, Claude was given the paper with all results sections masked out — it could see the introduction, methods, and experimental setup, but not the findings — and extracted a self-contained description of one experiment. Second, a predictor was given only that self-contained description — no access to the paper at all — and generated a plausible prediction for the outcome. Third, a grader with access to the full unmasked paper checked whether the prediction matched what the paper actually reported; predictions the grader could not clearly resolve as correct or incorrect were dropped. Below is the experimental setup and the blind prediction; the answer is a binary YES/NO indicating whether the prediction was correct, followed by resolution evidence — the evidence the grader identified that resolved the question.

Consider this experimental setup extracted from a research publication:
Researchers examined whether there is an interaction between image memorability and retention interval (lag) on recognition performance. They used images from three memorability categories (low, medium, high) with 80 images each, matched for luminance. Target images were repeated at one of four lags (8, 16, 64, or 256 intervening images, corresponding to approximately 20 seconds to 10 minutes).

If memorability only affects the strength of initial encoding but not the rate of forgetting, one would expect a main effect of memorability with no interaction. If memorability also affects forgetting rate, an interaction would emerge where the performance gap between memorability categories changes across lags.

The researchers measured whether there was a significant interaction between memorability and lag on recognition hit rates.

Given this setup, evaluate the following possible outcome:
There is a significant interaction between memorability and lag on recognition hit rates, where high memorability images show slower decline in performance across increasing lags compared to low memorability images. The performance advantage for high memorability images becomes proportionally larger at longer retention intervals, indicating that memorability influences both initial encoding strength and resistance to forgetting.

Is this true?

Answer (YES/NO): YES